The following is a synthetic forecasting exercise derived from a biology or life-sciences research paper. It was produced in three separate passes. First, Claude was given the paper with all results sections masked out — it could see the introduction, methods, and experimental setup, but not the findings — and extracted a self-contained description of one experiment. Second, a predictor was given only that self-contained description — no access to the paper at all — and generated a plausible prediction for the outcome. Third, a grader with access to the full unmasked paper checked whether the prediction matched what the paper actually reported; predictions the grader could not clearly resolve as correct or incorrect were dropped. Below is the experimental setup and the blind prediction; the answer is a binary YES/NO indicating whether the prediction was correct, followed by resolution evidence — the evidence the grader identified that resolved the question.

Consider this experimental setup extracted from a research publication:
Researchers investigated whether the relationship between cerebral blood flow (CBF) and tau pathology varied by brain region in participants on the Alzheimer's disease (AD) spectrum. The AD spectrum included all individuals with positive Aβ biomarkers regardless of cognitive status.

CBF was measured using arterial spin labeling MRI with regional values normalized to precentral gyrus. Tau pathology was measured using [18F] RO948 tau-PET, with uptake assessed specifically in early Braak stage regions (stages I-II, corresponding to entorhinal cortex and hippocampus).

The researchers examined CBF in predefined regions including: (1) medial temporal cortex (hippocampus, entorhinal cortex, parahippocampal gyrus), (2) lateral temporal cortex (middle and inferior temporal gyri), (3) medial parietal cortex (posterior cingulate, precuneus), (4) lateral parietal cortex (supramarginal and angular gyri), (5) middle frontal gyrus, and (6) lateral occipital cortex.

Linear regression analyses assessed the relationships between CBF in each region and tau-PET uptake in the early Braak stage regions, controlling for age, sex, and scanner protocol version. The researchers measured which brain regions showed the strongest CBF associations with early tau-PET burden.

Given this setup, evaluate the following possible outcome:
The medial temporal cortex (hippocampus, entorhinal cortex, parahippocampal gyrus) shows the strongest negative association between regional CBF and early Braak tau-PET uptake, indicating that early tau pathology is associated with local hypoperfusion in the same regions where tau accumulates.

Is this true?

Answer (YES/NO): NO